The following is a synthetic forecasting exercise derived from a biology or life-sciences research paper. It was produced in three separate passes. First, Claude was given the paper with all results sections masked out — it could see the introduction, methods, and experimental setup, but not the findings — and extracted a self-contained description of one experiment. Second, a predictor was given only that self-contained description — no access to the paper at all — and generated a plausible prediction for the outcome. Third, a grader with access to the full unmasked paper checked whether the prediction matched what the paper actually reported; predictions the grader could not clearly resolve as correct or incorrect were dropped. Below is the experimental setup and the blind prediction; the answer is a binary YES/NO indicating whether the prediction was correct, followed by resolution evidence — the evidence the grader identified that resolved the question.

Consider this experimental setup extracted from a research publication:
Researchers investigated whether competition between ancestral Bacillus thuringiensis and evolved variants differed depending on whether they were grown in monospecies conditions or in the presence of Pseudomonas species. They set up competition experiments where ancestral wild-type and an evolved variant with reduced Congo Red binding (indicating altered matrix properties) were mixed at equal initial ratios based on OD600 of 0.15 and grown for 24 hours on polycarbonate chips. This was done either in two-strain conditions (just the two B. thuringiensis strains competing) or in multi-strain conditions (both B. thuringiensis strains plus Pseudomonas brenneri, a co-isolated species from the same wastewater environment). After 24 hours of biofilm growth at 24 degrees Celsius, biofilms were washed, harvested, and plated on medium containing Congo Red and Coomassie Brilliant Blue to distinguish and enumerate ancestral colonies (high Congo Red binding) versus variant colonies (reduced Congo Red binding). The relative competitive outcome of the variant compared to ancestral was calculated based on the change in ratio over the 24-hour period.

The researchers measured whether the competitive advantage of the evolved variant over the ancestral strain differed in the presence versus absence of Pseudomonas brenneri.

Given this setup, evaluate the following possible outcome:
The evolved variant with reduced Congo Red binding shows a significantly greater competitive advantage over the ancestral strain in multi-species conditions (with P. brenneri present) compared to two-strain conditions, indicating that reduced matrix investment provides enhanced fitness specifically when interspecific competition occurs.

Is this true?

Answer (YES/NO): YES